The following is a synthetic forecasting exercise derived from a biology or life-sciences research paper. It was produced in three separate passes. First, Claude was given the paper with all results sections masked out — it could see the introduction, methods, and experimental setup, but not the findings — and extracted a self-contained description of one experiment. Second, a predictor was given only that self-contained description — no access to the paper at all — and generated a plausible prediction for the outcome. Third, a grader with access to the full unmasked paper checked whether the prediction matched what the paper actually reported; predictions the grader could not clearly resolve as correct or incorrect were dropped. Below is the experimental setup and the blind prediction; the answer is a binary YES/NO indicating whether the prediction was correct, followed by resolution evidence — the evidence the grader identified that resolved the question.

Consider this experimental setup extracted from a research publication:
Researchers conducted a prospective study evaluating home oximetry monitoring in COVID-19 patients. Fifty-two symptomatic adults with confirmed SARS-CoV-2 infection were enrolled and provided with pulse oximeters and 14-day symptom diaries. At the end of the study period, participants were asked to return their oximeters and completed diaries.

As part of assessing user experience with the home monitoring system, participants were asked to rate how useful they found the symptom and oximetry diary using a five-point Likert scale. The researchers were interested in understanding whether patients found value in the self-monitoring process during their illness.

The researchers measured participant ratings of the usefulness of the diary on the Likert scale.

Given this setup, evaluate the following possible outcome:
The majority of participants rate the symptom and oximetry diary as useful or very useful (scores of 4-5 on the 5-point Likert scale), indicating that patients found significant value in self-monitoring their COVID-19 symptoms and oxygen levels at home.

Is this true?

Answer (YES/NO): YES